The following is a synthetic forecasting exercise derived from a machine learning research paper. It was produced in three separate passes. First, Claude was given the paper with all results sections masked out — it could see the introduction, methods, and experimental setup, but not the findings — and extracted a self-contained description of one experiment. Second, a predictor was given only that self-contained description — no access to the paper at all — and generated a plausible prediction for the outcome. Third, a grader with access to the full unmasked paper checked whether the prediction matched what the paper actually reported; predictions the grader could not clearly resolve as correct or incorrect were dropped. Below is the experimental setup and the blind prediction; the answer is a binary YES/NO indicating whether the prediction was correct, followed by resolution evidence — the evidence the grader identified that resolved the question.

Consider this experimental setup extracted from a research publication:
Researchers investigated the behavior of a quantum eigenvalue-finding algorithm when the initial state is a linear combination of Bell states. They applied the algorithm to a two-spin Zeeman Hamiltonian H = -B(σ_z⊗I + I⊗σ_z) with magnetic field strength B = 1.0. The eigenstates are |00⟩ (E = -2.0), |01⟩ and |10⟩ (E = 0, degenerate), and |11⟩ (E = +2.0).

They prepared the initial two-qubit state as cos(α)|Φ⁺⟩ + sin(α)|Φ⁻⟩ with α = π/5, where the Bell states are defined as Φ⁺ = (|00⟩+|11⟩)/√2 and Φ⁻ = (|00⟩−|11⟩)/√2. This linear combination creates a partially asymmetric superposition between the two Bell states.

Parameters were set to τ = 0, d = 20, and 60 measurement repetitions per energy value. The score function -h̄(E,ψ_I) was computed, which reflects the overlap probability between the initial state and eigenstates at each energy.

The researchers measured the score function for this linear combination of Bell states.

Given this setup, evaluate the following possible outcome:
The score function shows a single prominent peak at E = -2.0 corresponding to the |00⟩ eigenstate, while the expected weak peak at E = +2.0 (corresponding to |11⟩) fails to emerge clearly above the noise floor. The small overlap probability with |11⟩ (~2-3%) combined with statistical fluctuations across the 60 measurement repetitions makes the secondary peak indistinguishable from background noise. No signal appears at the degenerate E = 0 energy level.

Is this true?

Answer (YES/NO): NO